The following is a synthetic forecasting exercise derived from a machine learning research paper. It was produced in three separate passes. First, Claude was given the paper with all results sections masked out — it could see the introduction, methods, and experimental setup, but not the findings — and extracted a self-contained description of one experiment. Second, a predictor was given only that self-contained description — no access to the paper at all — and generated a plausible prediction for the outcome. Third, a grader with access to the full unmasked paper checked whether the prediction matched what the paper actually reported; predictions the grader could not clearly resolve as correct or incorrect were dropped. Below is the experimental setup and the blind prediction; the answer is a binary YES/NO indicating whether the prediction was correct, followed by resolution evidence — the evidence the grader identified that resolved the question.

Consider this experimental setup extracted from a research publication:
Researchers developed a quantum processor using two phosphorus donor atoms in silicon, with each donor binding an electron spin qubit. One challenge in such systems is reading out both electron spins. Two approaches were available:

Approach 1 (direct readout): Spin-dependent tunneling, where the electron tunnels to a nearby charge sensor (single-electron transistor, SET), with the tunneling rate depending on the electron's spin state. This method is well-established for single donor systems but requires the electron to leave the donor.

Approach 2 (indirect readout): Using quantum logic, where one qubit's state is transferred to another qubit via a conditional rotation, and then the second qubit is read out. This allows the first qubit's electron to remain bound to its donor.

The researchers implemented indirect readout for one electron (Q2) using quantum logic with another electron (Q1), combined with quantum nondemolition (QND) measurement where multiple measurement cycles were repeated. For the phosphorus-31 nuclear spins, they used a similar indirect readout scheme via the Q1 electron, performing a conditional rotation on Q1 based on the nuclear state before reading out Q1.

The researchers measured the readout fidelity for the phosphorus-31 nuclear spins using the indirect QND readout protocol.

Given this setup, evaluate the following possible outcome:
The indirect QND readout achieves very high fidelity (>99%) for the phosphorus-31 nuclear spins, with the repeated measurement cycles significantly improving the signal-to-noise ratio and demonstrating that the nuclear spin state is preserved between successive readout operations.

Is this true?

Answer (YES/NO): YES